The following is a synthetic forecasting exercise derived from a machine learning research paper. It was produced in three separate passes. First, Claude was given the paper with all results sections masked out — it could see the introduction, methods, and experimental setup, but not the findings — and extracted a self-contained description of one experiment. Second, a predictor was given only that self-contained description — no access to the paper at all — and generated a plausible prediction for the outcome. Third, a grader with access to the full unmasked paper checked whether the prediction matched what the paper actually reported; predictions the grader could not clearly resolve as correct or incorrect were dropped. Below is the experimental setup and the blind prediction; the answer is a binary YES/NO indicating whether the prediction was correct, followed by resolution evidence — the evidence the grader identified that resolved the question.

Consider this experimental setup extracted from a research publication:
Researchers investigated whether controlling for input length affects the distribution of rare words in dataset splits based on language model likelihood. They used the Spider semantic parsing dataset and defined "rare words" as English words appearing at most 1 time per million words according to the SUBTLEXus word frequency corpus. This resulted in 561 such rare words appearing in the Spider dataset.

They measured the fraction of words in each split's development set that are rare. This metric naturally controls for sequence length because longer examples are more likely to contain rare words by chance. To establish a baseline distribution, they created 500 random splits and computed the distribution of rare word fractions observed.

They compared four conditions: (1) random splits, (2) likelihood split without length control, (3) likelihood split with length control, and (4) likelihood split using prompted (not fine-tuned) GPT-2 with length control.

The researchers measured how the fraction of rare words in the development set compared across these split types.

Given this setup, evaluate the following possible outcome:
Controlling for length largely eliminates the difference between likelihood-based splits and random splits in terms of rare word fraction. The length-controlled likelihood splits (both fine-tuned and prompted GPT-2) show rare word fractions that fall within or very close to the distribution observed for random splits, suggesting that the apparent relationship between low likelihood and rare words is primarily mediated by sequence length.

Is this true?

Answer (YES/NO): NO